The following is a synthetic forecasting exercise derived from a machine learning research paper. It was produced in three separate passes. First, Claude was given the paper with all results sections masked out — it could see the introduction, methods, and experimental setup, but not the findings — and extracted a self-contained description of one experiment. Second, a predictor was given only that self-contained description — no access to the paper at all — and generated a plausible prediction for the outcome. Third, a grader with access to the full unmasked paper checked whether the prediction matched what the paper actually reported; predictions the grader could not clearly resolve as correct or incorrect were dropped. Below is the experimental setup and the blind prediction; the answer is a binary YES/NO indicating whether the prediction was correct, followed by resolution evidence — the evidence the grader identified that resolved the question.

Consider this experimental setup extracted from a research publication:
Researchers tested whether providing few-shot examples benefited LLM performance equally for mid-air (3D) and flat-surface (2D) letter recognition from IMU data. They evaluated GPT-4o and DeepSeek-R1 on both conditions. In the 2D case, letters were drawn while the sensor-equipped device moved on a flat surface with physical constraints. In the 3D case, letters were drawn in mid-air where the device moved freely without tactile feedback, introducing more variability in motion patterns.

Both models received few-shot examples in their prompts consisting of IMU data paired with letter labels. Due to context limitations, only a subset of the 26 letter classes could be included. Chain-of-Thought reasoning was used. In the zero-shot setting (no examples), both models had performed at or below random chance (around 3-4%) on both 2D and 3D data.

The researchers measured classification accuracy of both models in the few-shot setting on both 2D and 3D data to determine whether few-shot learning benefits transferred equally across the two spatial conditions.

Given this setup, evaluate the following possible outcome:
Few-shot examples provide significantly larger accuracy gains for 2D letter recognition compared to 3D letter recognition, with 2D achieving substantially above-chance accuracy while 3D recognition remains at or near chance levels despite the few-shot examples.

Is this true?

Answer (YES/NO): YES